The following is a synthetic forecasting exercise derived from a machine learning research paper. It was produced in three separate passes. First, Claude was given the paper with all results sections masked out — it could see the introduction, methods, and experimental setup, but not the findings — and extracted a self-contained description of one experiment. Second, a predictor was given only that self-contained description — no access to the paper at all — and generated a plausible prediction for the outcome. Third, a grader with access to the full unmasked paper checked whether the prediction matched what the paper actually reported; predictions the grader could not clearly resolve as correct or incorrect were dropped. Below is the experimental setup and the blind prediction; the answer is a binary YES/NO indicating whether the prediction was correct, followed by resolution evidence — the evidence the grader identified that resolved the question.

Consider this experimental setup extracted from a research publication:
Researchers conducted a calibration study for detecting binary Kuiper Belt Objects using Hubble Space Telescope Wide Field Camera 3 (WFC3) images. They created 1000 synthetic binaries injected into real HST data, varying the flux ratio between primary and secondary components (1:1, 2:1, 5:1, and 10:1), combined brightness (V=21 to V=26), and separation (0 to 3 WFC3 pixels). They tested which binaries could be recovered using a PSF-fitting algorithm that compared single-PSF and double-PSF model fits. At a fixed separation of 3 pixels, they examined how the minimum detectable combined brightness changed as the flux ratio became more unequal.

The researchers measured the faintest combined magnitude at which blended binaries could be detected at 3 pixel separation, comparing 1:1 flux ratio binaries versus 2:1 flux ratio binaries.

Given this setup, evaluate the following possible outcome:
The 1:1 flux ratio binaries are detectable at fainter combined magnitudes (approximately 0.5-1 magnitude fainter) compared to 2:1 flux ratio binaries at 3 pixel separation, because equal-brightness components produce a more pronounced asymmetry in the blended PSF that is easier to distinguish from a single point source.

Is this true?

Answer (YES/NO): YES